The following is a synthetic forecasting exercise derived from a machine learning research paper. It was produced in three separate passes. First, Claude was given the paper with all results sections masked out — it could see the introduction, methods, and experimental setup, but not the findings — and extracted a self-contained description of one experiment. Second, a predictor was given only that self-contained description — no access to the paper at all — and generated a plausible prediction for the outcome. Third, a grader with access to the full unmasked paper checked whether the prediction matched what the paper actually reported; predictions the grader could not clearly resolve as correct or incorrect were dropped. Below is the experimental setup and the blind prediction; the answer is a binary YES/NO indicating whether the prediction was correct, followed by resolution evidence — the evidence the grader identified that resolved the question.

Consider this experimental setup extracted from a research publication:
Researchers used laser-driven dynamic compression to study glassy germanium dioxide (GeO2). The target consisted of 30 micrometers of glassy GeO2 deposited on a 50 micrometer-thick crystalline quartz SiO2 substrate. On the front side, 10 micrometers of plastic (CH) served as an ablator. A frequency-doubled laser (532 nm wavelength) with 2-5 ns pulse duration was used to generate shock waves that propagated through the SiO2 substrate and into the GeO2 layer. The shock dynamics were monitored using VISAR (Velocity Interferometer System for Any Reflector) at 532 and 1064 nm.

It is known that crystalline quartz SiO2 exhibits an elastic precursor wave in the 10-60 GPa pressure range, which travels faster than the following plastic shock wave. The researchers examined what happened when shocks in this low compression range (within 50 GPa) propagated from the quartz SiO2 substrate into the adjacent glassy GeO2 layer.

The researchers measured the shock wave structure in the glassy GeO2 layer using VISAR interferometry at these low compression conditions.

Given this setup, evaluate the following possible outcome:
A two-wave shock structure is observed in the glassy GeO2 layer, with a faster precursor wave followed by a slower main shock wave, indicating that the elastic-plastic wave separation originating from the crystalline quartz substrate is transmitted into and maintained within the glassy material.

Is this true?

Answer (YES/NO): YES